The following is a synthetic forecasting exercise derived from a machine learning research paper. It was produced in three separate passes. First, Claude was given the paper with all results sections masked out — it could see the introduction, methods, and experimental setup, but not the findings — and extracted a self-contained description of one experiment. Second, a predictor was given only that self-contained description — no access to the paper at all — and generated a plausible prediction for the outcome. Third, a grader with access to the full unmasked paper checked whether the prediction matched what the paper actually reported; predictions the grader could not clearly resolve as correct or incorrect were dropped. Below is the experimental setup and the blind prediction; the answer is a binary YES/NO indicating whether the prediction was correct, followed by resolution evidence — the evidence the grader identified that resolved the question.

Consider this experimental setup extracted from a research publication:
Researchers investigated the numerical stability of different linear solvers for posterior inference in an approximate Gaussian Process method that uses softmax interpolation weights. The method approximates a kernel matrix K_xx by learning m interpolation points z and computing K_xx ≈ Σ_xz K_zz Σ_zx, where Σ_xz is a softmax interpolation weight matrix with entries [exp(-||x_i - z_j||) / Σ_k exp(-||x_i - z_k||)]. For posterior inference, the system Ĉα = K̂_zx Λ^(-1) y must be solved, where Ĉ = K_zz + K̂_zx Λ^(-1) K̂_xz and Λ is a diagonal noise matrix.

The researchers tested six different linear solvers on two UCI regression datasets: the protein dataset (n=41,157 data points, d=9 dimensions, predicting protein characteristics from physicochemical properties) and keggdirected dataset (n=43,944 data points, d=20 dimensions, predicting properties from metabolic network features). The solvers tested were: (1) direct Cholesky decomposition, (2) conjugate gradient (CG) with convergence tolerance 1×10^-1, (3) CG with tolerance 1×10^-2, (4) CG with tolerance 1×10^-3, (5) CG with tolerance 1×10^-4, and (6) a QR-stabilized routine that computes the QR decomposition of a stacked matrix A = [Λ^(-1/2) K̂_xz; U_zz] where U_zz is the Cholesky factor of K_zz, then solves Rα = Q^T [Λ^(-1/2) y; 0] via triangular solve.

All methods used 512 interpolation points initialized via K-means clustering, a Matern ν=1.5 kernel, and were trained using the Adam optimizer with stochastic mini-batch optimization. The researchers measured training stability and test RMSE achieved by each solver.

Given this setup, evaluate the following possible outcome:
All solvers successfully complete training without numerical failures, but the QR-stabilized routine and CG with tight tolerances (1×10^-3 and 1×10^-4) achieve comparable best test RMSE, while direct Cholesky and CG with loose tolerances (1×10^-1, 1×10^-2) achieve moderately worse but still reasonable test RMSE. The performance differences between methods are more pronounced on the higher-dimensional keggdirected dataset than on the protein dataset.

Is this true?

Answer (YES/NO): NO